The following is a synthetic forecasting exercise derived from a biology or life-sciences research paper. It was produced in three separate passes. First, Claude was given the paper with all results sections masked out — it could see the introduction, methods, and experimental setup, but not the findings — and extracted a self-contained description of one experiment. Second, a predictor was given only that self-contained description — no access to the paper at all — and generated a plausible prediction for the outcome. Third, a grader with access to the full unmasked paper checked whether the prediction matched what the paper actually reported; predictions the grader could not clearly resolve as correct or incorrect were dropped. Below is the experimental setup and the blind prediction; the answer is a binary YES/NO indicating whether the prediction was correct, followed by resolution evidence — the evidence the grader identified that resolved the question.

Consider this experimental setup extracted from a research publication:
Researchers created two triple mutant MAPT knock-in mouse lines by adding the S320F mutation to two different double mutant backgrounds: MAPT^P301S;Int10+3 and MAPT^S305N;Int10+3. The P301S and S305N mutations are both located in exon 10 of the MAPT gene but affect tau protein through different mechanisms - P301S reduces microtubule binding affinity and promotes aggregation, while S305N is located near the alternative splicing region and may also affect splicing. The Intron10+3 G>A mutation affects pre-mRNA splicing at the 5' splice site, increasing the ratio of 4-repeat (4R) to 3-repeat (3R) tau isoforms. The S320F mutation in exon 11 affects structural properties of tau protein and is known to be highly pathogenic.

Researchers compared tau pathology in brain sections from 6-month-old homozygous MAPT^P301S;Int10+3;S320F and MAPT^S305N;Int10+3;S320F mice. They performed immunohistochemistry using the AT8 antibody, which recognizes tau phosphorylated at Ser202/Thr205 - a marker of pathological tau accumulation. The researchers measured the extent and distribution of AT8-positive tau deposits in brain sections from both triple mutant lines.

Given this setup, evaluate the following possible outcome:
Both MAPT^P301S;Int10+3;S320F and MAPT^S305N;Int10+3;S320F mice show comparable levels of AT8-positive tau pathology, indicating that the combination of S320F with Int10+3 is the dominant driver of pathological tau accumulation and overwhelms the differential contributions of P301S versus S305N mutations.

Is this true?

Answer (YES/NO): NO